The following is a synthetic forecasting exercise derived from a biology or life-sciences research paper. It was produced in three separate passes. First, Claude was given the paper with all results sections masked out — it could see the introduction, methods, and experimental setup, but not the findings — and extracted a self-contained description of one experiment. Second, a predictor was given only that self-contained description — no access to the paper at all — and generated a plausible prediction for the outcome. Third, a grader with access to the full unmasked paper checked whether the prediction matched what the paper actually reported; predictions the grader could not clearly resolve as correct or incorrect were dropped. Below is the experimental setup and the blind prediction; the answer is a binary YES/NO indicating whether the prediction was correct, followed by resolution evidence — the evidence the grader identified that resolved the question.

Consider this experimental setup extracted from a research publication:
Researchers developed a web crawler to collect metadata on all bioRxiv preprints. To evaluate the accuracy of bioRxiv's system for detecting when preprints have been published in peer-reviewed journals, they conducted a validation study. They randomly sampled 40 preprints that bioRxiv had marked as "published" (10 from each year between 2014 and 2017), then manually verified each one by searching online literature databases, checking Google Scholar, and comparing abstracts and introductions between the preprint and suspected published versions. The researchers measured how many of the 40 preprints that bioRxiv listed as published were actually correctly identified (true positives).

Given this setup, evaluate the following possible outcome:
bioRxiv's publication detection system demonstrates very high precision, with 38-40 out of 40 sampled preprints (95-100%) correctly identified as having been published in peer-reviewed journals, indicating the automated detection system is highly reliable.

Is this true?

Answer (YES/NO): YES